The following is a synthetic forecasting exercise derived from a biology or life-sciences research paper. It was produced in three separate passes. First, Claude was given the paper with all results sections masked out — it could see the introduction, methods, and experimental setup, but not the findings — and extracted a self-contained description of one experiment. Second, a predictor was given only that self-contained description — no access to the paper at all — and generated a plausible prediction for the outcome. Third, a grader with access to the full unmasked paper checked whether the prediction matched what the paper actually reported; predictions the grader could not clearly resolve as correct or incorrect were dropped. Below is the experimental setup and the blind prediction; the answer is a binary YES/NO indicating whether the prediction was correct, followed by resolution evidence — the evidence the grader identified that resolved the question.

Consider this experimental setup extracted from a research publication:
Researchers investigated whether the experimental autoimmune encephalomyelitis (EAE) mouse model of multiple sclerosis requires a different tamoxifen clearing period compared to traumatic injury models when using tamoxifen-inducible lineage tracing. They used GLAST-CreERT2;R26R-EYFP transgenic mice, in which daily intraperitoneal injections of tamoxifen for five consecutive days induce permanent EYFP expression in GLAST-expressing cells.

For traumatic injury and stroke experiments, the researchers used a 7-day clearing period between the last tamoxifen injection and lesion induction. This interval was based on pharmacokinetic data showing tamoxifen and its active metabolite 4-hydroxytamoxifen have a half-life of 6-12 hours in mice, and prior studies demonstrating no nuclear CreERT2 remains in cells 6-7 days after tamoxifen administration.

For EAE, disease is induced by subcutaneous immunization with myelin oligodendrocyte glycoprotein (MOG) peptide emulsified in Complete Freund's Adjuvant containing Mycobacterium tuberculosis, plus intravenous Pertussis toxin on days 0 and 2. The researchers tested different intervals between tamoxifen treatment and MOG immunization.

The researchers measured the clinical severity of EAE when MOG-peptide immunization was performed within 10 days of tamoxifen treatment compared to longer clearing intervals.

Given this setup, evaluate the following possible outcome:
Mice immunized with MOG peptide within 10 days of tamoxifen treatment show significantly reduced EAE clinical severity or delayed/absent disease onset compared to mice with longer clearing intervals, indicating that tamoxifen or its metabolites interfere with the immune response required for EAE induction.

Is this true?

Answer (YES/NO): YES